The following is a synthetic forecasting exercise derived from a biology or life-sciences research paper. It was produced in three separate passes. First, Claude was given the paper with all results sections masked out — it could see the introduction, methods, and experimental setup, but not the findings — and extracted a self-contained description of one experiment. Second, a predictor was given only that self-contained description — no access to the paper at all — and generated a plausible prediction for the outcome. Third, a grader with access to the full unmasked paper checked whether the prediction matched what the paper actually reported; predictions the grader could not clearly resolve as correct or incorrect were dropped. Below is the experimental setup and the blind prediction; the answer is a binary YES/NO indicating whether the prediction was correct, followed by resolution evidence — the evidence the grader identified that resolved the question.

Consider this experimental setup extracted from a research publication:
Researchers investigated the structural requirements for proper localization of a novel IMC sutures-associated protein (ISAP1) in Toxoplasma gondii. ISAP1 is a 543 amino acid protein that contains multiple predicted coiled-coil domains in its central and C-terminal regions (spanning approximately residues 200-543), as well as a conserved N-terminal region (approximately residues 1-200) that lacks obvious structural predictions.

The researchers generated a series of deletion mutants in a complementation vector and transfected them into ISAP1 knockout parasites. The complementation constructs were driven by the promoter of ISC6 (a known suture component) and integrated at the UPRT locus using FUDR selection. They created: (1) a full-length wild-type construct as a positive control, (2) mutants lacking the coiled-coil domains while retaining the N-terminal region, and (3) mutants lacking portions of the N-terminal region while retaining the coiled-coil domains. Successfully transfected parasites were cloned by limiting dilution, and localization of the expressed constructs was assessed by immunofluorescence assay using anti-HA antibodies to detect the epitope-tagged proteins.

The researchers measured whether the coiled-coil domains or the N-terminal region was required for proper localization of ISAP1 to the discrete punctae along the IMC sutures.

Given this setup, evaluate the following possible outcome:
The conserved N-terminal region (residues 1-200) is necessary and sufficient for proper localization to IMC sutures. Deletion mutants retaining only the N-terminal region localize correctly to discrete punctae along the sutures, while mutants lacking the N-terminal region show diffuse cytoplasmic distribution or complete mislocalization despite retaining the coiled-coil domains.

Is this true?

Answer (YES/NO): NO